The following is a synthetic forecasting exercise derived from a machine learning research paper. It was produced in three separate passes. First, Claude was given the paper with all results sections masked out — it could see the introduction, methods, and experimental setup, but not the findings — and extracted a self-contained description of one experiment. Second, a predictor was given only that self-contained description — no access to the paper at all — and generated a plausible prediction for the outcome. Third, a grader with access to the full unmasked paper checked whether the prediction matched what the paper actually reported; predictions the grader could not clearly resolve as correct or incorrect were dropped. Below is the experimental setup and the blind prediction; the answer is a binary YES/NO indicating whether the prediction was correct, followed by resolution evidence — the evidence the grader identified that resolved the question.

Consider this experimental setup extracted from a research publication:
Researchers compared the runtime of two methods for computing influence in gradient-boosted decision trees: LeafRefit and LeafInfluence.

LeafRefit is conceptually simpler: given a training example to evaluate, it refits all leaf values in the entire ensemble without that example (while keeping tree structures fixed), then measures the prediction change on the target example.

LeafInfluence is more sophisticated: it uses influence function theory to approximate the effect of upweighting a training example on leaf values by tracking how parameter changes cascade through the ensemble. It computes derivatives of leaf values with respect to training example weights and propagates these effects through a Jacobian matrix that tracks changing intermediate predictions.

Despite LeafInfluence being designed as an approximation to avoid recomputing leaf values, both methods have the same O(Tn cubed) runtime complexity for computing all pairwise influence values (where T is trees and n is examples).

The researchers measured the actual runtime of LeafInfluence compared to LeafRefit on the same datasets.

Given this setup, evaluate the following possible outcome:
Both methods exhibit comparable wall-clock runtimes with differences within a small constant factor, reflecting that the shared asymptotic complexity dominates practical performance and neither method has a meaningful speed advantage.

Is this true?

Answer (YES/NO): YES